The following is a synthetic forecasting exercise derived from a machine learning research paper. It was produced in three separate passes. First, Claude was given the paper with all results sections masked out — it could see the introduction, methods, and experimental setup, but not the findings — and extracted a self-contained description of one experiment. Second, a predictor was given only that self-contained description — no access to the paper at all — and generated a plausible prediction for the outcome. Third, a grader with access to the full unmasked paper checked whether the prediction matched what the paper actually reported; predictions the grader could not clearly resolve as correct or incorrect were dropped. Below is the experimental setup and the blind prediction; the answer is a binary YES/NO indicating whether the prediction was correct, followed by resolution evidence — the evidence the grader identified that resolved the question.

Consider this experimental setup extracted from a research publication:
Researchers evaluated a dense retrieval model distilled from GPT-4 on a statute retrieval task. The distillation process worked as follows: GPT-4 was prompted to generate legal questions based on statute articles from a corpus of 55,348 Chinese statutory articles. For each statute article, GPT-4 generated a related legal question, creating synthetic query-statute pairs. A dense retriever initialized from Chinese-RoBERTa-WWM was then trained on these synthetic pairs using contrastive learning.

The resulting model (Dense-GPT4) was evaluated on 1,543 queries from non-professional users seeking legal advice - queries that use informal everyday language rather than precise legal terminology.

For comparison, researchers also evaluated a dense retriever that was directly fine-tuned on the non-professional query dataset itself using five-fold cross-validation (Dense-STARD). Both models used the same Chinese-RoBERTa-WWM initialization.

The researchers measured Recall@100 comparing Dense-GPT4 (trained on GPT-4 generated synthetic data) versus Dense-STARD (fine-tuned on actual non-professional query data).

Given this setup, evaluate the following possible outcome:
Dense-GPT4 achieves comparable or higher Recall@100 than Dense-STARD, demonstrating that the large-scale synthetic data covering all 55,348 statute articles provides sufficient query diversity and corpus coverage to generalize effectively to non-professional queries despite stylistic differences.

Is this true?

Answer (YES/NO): NO